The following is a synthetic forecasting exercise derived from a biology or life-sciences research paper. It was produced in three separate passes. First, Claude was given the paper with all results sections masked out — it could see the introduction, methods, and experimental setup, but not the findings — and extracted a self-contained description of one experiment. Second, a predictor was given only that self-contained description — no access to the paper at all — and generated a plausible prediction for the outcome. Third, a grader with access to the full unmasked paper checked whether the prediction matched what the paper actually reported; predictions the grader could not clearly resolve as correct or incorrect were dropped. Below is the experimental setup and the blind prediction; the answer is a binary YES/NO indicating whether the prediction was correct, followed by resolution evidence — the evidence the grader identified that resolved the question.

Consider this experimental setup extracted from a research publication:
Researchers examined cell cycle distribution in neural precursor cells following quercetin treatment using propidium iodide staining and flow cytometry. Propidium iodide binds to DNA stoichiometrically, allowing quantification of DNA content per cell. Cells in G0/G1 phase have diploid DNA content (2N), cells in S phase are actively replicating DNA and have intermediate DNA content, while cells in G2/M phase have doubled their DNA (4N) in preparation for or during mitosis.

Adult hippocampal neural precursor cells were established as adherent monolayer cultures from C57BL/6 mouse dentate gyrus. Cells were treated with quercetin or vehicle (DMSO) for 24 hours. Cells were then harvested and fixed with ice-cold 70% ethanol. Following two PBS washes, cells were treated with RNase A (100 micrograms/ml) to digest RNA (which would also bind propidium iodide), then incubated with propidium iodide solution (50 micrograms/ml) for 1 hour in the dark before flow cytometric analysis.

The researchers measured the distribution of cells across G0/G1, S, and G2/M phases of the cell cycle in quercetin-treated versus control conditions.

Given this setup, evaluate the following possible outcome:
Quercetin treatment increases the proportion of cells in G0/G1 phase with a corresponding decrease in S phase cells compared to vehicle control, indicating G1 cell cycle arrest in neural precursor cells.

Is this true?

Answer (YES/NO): YES